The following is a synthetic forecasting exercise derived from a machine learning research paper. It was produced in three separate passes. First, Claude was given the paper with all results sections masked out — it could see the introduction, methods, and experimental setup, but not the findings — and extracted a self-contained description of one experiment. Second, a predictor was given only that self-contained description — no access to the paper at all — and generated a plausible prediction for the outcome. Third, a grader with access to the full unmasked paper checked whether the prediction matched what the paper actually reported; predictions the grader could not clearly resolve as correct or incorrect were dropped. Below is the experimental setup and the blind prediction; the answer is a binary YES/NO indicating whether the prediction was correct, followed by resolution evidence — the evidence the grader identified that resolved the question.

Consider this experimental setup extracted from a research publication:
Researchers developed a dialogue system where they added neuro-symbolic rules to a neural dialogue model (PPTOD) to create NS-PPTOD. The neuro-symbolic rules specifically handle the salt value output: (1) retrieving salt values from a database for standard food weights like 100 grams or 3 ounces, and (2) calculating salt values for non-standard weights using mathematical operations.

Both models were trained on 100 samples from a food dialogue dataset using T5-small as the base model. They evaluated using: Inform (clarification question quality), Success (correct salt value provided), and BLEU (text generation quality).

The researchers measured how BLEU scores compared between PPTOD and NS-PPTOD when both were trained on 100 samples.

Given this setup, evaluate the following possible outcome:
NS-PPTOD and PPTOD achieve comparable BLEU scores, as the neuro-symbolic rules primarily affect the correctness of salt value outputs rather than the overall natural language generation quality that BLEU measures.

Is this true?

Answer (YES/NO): NO